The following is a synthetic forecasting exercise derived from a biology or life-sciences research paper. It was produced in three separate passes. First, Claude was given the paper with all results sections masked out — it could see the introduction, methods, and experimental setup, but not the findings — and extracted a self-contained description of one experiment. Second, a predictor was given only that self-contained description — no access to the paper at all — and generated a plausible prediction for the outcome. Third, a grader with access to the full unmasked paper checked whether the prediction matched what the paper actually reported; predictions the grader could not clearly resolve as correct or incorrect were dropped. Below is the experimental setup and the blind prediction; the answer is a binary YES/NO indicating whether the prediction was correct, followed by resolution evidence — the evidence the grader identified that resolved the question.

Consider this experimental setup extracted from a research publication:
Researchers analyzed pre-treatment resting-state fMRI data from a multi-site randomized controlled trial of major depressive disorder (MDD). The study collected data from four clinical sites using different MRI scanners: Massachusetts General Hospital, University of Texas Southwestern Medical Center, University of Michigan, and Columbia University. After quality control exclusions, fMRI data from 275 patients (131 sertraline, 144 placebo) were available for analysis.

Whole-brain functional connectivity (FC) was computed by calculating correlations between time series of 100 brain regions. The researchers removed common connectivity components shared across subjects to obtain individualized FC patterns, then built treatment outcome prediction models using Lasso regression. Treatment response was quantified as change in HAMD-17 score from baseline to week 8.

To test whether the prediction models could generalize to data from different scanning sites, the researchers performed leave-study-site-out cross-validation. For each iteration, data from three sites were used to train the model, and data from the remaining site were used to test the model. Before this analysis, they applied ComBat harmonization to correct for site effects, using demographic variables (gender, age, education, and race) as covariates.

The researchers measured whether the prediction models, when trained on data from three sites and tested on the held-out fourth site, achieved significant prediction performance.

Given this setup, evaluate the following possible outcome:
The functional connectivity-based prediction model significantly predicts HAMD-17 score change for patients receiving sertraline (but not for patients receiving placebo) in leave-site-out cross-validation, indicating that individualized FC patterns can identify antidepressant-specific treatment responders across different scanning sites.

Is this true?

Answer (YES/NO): NO